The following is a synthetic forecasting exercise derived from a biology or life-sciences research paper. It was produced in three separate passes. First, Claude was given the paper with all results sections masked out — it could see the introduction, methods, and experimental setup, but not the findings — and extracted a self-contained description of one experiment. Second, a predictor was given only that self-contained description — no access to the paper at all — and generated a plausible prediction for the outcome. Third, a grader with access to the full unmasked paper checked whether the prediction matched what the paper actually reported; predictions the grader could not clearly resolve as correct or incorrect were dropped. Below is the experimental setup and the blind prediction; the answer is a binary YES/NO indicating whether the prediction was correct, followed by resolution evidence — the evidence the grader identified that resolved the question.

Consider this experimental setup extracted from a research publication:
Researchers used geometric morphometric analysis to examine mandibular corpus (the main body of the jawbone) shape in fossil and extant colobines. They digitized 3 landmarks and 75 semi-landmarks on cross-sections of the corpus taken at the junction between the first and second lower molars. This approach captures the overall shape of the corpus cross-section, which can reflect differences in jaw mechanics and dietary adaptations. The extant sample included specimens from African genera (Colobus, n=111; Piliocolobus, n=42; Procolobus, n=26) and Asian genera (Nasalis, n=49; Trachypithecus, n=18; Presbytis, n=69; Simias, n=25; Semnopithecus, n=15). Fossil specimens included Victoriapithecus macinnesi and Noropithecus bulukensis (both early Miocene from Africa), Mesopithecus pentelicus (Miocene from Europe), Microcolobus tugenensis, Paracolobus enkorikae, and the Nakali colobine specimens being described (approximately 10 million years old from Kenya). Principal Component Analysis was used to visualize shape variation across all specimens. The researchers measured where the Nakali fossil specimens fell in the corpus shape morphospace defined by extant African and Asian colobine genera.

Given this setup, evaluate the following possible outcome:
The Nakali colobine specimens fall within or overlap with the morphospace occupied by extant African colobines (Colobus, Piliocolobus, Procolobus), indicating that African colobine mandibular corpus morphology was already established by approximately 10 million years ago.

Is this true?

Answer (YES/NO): NO